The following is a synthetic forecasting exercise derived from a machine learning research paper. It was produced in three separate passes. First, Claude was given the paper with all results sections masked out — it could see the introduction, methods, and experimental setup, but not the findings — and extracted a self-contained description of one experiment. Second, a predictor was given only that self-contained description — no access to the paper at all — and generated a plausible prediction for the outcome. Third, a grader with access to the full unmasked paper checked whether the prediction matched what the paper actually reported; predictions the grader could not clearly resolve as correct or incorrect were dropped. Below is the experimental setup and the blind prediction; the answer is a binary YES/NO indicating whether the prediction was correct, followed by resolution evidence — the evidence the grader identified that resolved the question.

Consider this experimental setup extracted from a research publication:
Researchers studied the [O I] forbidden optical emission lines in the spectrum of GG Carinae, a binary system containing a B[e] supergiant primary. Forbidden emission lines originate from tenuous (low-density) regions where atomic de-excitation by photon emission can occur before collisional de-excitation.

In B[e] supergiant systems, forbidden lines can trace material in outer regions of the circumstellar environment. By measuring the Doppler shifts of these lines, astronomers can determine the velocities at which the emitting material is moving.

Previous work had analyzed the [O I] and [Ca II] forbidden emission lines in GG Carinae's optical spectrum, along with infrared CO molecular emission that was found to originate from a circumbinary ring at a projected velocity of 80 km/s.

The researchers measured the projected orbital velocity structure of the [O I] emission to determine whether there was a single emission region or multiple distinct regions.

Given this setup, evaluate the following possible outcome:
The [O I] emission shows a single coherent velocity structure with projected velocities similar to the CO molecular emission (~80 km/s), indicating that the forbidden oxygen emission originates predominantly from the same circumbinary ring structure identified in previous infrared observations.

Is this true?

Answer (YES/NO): NO